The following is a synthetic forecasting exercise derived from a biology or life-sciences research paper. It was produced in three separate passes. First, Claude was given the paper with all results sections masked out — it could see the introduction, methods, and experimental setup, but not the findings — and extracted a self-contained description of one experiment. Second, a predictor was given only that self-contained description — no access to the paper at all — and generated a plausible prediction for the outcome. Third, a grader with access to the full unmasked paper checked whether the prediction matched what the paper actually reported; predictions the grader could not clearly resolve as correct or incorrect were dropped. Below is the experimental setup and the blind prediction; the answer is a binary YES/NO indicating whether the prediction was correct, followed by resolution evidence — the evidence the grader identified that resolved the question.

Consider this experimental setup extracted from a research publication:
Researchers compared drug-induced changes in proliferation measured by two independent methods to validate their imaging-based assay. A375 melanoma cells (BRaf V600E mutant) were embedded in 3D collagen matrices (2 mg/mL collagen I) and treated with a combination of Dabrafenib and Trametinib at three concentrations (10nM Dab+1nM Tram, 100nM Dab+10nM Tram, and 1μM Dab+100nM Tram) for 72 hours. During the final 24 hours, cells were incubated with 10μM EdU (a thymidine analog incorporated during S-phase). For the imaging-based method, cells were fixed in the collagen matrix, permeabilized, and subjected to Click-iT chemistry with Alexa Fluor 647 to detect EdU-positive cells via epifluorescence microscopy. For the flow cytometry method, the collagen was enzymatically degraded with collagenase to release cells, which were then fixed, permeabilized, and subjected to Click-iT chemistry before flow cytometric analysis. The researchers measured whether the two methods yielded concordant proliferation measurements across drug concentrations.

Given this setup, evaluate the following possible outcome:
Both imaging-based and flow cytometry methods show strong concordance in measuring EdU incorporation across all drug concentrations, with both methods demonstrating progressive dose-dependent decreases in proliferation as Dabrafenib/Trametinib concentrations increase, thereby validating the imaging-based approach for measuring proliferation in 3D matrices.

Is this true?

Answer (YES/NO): YES